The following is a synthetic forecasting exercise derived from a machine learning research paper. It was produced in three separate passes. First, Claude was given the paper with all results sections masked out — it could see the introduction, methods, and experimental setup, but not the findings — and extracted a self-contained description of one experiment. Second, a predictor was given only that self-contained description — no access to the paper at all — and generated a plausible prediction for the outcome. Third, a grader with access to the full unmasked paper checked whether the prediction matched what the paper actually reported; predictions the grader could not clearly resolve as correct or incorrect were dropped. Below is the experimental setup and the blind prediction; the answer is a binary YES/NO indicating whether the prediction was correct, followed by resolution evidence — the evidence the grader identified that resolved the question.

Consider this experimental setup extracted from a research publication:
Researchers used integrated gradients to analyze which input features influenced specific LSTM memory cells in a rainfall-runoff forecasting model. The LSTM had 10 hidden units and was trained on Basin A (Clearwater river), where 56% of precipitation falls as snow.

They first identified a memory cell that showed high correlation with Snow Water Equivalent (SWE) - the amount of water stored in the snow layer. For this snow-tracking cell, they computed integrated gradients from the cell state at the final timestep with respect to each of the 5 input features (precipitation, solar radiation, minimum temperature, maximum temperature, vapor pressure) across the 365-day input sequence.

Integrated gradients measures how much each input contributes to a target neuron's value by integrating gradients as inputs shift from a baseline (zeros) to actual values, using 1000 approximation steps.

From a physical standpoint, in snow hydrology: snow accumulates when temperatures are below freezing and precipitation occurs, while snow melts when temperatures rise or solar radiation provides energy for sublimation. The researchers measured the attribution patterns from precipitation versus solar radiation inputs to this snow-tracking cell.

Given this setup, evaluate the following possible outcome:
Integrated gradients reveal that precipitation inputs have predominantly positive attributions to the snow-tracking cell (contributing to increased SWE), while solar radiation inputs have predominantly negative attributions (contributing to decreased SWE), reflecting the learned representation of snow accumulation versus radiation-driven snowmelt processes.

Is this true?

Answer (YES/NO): YES